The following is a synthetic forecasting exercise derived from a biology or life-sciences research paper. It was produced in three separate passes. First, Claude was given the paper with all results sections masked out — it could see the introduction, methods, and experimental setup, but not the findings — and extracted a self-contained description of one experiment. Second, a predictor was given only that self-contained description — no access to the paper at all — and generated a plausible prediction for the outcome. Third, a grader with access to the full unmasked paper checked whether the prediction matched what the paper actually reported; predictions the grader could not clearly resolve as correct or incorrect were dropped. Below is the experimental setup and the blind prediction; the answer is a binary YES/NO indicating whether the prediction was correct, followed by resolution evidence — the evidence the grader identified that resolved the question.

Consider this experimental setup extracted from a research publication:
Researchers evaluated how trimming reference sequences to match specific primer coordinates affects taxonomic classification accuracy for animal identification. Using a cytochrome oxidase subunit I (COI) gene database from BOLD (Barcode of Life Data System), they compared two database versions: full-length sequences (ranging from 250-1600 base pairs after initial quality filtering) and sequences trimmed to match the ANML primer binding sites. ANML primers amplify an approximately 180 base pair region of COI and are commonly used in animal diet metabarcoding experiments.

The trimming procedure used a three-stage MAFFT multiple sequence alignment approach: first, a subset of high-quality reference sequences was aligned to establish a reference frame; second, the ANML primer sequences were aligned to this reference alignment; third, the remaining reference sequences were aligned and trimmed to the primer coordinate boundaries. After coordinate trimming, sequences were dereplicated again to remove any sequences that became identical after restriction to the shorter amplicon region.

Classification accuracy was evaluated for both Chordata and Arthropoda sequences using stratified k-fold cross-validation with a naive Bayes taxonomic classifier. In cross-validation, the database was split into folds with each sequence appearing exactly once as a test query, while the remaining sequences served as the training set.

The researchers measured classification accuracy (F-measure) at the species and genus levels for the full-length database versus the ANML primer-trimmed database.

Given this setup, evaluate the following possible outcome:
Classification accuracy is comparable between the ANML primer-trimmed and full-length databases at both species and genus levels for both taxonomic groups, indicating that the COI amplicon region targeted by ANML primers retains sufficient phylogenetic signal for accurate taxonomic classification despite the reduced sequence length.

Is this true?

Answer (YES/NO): NO